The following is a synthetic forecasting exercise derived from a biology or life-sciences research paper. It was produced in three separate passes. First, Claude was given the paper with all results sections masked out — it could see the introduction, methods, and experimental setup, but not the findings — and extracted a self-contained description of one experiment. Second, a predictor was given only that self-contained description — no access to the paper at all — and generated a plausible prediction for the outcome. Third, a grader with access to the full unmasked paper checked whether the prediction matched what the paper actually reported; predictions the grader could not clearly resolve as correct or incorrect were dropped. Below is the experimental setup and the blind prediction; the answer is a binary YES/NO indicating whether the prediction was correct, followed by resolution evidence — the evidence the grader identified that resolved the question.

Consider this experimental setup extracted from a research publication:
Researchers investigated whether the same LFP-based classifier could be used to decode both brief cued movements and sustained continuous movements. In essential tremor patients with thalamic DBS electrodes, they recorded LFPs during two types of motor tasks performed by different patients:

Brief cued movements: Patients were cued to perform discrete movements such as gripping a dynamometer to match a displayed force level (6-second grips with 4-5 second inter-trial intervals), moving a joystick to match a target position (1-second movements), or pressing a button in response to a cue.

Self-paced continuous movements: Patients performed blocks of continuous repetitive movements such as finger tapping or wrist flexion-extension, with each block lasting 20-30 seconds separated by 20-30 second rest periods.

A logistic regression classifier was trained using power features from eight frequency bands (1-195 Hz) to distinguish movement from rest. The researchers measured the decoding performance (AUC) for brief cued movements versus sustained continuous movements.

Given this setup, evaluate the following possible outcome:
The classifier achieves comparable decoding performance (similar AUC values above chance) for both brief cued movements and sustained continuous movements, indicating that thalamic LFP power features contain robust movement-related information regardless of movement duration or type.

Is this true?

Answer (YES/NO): NO